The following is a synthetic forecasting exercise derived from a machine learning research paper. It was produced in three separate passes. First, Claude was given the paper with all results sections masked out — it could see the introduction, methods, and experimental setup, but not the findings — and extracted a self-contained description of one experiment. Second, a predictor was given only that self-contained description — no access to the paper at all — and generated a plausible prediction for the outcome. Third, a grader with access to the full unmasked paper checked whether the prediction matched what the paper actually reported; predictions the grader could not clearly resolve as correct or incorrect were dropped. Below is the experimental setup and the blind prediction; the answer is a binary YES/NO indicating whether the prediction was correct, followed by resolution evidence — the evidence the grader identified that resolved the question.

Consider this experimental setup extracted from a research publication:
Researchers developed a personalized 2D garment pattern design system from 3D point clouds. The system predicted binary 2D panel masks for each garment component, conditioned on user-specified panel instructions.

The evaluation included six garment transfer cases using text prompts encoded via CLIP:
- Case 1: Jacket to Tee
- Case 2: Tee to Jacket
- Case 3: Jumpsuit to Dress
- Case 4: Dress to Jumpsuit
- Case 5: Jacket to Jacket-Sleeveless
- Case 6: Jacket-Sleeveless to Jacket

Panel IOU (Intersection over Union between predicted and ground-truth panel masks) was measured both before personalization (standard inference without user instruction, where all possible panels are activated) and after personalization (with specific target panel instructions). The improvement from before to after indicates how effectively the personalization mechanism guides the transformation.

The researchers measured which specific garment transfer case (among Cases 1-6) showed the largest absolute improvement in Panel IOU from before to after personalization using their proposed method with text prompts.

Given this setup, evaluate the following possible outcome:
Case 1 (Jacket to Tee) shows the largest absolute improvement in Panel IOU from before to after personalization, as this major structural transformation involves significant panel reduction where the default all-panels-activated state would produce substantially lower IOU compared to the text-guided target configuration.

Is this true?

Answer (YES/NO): NO